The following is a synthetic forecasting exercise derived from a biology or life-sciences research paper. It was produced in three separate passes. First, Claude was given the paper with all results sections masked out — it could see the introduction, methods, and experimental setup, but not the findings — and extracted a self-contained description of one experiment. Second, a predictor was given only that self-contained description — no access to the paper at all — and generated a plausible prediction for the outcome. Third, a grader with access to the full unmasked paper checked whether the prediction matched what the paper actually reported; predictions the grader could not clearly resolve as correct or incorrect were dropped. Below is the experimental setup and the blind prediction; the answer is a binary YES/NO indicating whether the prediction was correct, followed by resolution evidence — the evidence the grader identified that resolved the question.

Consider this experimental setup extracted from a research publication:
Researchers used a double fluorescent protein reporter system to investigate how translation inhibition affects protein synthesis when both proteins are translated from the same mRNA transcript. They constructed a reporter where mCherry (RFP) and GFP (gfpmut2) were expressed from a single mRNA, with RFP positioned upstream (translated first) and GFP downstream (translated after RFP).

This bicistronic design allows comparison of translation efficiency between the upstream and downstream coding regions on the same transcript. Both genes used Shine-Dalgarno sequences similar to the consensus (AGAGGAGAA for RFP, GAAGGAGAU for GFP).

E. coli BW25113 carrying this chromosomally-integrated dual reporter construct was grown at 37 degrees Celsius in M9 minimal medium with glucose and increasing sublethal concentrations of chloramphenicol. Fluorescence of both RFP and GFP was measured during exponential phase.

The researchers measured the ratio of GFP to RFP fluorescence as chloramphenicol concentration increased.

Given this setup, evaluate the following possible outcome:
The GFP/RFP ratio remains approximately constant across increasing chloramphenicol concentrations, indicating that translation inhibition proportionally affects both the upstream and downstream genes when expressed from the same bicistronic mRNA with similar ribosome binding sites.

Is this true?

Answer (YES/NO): NO